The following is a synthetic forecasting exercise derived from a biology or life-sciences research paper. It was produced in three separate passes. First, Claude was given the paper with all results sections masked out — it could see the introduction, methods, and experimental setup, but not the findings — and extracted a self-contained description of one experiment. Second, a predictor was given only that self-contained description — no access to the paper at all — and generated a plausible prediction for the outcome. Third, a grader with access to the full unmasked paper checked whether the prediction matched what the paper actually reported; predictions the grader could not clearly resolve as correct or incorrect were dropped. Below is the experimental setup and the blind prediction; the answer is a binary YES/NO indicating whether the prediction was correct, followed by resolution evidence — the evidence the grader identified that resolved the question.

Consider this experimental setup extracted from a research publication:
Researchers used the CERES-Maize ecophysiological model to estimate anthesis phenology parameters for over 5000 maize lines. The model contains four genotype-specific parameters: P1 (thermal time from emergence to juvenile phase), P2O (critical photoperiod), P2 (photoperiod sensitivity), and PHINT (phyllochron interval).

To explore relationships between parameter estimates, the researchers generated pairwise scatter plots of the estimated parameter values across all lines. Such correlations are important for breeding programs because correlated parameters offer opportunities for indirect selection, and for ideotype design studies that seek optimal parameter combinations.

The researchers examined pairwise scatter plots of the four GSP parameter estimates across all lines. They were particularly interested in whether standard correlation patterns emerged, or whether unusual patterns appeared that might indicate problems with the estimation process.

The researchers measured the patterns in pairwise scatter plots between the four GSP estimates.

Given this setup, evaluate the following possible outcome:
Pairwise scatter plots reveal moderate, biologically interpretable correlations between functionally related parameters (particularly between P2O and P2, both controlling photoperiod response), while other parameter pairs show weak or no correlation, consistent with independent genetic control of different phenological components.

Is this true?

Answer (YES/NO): NO